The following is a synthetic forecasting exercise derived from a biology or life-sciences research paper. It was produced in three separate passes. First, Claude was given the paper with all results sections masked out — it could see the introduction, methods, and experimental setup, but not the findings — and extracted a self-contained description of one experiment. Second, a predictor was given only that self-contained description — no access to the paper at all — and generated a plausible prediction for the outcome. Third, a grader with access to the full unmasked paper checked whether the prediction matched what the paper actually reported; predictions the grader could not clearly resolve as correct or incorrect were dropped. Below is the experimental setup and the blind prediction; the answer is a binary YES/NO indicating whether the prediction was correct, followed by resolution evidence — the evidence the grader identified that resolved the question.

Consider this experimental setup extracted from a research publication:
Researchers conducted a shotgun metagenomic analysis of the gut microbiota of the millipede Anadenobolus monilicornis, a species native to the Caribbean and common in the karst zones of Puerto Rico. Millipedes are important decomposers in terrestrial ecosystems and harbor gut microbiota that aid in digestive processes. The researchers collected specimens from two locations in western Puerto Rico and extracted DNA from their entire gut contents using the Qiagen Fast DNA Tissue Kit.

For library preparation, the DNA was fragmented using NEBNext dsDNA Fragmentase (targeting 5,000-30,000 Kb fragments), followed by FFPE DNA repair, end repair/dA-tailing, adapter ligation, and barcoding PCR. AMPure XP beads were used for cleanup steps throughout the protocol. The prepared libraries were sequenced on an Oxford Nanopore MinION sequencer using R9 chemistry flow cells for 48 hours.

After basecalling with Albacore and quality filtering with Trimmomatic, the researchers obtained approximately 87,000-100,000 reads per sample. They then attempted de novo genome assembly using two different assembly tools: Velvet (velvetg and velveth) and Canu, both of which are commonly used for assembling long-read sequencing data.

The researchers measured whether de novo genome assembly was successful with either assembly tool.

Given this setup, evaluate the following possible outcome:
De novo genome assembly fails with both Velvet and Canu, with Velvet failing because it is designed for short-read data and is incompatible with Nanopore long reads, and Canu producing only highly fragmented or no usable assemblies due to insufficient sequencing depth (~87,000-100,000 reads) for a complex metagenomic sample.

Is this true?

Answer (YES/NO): NO